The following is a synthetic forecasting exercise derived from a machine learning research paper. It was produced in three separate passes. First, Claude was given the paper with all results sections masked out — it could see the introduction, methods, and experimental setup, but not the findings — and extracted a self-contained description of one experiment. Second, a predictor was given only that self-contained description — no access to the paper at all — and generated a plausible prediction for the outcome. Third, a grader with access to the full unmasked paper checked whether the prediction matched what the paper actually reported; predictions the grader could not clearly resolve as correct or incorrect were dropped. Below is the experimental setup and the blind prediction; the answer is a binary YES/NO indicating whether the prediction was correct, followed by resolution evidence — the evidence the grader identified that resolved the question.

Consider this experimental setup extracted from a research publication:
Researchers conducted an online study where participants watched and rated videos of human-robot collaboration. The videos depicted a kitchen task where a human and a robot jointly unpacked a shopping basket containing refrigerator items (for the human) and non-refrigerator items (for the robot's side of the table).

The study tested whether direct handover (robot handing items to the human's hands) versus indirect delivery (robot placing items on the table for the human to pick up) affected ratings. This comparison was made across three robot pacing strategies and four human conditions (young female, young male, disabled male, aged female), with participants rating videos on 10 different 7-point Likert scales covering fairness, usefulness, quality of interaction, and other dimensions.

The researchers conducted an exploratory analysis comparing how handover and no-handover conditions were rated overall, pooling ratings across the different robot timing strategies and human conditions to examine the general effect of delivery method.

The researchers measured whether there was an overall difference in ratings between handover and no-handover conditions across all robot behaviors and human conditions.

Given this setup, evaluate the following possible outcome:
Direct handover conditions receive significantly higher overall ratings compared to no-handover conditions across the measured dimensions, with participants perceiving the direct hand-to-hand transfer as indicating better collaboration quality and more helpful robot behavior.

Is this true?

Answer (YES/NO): YES